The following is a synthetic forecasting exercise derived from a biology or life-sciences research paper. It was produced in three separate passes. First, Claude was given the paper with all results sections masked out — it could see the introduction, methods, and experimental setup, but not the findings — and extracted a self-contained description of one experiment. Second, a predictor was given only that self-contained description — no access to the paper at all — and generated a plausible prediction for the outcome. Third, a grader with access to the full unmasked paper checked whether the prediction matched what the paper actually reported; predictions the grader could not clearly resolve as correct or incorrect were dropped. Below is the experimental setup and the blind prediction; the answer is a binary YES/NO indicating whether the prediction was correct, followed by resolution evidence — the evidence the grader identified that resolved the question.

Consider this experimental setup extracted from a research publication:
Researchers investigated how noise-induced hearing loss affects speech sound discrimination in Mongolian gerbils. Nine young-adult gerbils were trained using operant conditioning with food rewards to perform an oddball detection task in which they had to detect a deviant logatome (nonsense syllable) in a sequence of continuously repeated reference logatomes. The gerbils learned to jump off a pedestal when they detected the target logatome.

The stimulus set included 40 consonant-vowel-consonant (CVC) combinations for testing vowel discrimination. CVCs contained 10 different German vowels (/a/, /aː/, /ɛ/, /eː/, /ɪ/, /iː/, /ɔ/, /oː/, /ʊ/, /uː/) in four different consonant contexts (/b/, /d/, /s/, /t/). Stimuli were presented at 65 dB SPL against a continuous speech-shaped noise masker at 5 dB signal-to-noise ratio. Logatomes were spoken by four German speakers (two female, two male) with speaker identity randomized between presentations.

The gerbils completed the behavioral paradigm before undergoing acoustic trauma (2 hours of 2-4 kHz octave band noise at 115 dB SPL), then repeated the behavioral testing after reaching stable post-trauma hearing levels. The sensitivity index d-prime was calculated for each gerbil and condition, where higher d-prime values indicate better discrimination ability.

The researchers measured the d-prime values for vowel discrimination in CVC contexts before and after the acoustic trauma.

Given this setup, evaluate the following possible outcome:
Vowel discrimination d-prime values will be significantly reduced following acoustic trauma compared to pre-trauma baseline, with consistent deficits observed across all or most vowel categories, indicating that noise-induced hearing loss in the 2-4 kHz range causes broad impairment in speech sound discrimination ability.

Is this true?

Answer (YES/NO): NO